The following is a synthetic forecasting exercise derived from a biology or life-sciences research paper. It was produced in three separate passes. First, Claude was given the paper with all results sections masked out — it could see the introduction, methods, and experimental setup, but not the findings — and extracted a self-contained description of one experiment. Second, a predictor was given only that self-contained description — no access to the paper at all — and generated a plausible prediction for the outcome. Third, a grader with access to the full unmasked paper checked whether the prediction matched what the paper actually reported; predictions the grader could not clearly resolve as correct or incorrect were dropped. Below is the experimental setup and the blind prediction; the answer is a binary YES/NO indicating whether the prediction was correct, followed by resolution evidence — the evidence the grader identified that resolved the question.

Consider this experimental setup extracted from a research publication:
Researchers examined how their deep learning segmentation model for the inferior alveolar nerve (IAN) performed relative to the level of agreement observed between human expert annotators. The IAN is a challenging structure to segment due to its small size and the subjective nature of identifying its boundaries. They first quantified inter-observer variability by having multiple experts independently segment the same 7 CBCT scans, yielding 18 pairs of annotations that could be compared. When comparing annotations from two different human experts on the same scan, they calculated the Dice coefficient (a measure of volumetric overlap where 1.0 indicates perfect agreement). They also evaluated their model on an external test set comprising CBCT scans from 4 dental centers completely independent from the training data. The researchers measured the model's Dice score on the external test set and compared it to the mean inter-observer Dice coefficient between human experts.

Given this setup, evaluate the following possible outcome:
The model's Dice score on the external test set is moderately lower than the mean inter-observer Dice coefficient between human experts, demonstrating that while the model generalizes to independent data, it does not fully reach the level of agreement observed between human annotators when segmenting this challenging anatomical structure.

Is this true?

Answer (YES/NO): NO